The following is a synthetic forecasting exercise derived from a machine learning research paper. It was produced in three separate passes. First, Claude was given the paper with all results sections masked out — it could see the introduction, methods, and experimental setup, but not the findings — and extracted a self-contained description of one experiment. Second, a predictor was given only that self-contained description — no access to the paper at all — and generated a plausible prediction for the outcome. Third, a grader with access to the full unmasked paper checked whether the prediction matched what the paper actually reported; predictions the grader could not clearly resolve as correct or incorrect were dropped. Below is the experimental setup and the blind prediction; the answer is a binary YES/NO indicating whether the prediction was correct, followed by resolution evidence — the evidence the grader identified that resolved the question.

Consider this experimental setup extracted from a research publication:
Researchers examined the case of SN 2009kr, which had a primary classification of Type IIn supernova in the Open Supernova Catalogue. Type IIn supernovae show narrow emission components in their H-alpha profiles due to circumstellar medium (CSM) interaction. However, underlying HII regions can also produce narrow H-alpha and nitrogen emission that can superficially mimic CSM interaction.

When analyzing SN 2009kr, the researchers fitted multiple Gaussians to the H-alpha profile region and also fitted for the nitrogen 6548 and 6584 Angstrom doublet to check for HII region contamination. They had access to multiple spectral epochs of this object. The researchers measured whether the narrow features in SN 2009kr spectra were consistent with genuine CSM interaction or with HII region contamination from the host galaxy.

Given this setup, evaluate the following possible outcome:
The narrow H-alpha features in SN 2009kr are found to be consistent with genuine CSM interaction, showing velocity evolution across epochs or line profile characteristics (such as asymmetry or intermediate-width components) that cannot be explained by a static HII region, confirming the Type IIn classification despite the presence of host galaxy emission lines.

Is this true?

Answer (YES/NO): NO